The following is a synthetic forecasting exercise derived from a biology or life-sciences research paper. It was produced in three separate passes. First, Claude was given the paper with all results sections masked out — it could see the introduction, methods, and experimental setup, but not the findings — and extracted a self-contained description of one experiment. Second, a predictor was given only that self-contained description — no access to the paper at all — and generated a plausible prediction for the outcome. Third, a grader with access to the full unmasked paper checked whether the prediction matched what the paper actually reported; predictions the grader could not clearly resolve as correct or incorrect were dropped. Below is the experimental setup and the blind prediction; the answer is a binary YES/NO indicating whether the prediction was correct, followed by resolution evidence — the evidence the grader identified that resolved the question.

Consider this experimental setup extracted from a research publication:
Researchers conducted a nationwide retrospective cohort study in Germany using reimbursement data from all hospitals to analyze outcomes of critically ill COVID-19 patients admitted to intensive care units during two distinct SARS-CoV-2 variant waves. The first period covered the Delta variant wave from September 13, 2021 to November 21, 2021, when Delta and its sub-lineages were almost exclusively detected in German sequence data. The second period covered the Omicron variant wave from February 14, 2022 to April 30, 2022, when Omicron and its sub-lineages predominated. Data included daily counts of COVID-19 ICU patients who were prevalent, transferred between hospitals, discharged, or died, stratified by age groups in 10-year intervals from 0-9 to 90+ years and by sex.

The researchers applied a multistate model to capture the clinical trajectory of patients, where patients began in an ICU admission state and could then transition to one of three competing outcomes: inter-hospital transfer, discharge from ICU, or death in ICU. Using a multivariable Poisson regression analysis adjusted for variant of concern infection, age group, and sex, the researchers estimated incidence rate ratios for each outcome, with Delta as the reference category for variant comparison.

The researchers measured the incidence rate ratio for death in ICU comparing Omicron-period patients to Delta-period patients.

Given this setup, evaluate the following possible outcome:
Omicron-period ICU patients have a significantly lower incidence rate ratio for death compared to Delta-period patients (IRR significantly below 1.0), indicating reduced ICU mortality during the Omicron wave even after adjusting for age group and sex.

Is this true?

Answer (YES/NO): NO